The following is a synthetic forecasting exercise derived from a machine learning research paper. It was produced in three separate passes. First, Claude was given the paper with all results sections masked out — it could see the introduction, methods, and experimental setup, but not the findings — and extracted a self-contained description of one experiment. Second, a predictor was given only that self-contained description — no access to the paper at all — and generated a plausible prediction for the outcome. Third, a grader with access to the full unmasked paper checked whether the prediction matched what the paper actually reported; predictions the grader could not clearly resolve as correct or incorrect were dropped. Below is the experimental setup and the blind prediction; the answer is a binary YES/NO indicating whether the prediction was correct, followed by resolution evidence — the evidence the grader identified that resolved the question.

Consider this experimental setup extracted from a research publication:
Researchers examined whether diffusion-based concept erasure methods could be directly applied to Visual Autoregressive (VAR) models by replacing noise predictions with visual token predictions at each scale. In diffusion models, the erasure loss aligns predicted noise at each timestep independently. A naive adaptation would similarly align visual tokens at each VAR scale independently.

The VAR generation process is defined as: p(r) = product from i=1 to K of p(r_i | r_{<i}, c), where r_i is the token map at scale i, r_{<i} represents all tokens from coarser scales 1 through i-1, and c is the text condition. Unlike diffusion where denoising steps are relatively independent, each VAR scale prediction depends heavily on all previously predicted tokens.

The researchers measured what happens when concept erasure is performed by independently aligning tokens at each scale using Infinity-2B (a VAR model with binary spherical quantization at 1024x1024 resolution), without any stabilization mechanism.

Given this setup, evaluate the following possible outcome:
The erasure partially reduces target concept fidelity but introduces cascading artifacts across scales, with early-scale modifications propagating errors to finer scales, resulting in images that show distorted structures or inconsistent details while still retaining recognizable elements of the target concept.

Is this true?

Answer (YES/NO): NO